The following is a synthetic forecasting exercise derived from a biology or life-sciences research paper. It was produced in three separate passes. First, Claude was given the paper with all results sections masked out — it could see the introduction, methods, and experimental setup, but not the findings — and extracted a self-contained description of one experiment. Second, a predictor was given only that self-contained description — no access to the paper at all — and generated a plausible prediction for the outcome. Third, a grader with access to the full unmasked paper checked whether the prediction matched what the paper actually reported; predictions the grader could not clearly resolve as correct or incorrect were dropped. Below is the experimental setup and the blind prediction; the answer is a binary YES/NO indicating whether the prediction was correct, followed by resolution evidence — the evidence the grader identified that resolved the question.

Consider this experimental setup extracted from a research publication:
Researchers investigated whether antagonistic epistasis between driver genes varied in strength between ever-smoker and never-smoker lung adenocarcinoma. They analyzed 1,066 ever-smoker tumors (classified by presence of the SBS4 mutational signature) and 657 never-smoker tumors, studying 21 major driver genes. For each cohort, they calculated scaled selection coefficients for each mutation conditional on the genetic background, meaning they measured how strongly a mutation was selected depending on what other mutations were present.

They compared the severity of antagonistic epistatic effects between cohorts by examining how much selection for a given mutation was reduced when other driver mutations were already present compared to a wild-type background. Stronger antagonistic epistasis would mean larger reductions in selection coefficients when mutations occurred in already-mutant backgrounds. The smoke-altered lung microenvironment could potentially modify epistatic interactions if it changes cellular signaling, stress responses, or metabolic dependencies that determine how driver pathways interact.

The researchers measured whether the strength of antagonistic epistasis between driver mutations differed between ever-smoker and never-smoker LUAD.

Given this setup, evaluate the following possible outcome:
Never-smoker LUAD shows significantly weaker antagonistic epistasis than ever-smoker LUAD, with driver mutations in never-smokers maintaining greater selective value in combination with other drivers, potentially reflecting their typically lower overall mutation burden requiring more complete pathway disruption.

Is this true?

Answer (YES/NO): NO